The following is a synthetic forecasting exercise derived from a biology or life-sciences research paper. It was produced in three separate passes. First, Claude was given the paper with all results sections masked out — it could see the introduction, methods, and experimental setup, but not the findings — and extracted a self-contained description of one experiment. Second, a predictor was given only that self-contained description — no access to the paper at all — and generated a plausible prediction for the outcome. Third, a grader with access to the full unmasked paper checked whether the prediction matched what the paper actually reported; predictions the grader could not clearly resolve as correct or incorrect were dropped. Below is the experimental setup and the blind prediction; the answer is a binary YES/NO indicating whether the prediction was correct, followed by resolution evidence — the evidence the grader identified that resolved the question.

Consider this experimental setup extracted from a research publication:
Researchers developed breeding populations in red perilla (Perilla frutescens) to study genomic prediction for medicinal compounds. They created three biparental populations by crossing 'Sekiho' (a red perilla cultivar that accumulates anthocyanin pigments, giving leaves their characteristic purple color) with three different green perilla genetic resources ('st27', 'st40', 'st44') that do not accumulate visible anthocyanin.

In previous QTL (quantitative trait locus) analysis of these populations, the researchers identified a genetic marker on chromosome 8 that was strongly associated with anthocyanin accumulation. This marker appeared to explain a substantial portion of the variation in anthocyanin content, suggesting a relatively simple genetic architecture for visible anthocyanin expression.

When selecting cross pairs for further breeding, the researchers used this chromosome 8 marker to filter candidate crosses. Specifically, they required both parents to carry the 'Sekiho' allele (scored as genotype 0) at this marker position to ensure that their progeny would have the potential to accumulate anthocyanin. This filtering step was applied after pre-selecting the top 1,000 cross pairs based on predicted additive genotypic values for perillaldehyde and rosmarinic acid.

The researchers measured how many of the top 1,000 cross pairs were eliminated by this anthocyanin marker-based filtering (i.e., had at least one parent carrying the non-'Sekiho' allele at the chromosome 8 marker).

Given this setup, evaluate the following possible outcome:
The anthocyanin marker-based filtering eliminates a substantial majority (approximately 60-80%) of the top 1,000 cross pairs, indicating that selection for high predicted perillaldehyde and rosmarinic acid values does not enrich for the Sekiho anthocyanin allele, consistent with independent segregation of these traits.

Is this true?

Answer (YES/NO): YES